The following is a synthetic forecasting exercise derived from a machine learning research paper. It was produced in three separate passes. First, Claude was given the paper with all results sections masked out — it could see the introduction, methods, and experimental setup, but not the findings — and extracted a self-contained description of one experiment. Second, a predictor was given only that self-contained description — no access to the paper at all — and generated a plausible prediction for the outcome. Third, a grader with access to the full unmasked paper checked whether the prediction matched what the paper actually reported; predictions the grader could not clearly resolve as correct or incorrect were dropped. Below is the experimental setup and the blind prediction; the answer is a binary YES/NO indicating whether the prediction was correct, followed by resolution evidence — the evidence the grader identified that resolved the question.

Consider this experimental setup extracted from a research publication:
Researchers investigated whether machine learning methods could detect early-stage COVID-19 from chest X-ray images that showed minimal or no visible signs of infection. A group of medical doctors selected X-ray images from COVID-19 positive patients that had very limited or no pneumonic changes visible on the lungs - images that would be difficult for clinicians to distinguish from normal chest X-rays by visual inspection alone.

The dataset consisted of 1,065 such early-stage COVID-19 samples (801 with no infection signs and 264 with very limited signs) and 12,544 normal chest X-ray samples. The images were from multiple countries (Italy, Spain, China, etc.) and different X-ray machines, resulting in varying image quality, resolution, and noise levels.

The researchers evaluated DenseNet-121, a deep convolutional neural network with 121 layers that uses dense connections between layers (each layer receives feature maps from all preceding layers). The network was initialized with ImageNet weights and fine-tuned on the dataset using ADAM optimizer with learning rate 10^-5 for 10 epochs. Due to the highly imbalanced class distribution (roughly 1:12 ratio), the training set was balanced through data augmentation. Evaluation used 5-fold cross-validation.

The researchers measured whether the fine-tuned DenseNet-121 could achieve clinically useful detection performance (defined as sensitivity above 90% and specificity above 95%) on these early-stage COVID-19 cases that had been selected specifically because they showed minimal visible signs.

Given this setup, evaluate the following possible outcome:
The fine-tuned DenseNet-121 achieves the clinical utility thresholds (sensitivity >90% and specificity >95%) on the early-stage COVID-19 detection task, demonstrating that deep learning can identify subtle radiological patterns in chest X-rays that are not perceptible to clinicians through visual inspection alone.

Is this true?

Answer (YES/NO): YES